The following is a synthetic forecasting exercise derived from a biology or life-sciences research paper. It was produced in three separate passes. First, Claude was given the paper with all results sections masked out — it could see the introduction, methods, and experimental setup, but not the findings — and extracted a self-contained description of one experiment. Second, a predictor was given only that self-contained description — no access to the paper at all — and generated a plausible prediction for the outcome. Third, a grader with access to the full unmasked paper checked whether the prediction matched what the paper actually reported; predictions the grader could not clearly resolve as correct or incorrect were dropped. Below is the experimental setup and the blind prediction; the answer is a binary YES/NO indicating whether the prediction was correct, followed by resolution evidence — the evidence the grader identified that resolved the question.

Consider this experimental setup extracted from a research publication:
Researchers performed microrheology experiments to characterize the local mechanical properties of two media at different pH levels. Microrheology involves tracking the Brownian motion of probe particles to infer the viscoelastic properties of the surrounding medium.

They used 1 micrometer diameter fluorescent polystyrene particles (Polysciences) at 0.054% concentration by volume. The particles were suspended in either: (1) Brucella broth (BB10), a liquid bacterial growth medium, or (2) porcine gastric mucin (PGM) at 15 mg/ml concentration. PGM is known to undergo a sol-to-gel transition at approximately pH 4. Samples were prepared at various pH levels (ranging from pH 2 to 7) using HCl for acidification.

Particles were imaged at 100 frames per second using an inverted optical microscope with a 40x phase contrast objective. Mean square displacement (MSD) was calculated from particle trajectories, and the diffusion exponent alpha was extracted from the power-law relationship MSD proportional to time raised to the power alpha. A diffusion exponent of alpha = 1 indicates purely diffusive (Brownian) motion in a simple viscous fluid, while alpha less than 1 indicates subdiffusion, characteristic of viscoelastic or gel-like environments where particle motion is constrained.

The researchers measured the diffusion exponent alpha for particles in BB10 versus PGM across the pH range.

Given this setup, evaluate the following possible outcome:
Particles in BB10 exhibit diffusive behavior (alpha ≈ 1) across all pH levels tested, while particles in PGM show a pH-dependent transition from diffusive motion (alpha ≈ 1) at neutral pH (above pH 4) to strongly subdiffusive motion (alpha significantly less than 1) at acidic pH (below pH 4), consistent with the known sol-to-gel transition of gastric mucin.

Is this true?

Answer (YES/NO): NO